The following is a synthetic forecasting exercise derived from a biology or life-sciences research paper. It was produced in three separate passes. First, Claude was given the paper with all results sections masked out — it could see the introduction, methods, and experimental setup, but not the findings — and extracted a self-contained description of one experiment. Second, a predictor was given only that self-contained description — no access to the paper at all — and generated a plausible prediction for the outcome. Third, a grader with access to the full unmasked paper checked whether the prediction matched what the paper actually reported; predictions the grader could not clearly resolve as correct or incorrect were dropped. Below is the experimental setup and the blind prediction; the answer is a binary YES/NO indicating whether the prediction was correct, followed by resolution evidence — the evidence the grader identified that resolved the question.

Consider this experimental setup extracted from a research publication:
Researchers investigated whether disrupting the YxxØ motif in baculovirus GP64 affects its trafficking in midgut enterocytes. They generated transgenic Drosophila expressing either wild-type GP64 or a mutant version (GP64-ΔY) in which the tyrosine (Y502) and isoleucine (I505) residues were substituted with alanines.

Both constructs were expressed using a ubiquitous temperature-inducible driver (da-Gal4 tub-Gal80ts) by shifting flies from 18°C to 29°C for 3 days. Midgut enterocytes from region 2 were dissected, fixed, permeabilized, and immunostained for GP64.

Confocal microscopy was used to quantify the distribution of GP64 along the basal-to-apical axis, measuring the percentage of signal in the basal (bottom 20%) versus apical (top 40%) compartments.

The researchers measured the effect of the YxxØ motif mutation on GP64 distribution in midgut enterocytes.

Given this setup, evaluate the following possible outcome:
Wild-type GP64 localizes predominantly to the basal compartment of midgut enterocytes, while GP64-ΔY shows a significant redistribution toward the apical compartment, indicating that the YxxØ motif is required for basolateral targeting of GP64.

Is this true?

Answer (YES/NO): NO